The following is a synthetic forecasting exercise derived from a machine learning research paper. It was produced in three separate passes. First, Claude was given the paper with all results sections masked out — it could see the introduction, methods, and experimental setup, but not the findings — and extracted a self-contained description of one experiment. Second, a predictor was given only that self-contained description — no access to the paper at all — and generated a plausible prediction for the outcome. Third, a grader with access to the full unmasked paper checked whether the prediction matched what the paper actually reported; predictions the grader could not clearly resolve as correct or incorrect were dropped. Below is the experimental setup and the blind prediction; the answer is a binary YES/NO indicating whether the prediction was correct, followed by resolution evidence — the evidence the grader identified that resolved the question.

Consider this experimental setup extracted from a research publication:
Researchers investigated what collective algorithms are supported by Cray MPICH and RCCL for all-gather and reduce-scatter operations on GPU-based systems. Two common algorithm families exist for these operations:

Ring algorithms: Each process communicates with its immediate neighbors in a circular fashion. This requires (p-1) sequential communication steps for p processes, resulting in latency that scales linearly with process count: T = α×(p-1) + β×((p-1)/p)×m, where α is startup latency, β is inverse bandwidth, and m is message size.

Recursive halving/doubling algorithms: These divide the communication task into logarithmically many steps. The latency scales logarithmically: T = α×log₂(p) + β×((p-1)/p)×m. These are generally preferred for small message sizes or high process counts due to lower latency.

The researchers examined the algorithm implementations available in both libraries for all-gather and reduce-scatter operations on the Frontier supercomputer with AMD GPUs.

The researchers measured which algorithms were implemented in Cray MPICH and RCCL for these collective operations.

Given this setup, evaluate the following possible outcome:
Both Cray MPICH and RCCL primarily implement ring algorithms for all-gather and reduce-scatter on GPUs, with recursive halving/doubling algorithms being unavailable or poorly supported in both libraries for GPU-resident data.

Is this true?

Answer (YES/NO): YES